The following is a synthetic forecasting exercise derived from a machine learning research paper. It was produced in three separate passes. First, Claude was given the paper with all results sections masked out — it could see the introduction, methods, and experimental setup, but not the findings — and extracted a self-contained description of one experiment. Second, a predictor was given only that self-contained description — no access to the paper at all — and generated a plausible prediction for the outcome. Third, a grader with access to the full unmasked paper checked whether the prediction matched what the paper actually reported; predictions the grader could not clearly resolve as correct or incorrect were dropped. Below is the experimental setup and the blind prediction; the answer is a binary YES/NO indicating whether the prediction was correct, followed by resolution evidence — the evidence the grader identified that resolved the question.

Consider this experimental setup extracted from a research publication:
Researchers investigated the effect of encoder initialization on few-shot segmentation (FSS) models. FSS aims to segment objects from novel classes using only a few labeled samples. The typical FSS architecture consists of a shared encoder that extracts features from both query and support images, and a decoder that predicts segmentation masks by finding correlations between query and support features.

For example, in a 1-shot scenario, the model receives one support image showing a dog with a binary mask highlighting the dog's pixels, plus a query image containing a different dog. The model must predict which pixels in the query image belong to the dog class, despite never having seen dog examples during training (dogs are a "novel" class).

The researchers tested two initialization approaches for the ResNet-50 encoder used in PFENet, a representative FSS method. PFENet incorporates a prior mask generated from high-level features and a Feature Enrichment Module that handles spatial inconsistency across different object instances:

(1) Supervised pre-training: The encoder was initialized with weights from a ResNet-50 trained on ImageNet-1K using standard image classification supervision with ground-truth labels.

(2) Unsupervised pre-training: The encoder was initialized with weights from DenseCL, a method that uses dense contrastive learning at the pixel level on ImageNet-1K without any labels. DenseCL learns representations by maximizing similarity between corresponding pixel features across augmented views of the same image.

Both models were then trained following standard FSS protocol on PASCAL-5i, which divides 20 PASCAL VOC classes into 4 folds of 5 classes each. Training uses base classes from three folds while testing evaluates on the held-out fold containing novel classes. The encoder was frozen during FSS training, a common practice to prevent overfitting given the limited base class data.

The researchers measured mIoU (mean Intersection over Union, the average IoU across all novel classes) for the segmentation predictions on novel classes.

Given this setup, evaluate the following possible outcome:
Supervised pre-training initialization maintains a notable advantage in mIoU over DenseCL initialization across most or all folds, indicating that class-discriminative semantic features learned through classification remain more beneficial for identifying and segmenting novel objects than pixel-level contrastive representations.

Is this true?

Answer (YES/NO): YES